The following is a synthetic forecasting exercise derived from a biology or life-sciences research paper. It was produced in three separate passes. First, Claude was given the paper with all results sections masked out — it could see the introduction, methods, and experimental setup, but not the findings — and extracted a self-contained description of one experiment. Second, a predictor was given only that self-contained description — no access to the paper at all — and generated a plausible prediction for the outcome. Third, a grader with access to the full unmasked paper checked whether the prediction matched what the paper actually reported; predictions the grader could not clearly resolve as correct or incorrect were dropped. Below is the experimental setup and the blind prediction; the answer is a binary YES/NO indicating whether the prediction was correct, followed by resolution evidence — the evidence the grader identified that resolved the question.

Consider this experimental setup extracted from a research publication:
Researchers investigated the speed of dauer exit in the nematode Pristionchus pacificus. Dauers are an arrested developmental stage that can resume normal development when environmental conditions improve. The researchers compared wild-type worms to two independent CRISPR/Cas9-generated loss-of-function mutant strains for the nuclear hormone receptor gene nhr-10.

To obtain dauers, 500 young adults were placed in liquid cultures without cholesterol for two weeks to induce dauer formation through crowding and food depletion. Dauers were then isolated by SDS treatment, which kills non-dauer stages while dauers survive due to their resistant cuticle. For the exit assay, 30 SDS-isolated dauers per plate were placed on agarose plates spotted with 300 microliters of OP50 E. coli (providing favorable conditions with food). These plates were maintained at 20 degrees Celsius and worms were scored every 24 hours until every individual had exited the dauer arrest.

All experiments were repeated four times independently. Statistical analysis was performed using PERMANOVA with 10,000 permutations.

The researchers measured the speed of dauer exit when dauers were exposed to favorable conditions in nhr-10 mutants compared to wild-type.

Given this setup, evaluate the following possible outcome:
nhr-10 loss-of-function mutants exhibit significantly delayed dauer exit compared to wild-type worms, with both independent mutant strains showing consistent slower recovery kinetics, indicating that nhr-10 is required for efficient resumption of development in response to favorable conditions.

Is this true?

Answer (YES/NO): YES